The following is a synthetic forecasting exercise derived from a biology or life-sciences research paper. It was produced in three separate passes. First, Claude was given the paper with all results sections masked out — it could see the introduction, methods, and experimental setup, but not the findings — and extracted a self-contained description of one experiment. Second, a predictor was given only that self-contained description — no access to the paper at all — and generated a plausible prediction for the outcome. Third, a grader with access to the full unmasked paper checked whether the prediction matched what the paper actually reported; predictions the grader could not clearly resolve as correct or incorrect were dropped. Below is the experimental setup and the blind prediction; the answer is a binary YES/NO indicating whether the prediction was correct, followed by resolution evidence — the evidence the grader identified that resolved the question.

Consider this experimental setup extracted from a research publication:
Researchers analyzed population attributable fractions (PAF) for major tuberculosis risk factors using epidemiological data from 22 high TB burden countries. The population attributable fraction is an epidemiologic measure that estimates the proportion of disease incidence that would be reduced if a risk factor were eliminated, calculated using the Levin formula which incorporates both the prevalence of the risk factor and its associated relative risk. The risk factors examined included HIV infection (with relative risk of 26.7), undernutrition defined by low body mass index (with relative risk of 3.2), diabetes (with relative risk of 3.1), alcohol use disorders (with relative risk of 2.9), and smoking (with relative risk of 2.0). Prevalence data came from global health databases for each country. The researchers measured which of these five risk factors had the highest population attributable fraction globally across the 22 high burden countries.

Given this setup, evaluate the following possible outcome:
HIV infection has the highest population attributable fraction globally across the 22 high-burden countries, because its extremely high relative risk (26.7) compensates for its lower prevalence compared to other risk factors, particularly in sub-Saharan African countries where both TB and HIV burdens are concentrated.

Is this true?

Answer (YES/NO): NO